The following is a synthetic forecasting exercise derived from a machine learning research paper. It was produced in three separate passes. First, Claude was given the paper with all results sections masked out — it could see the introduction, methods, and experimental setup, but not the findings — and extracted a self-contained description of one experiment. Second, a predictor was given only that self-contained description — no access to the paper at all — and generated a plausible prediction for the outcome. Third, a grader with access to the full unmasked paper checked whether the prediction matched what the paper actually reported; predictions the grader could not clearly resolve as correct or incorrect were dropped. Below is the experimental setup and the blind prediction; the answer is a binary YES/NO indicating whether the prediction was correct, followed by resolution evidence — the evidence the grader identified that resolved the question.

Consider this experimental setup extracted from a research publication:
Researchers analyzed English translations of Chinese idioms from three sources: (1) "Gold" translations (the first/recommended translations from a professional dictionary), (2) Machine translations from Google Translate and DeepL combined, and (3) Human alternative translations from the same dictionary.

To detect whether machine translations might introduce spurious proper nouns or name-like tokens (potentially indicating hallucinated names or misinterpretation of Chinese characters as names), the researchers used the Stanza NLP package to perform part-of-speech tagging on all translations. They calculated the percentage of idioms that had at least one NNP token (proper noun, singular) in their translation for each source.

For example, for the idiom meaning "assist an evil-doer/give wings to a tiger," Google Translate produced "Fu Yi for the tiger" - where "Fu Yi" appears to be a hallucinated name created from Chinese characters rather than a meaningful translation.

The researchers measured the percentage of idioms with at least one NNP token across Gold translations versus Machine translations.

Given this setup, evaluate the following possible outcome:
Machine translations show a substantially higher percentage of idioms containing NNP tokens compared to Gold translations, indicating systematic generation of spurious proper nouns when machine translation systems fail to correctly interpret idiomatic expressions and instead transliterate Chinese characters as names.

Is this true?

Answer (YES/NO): YES